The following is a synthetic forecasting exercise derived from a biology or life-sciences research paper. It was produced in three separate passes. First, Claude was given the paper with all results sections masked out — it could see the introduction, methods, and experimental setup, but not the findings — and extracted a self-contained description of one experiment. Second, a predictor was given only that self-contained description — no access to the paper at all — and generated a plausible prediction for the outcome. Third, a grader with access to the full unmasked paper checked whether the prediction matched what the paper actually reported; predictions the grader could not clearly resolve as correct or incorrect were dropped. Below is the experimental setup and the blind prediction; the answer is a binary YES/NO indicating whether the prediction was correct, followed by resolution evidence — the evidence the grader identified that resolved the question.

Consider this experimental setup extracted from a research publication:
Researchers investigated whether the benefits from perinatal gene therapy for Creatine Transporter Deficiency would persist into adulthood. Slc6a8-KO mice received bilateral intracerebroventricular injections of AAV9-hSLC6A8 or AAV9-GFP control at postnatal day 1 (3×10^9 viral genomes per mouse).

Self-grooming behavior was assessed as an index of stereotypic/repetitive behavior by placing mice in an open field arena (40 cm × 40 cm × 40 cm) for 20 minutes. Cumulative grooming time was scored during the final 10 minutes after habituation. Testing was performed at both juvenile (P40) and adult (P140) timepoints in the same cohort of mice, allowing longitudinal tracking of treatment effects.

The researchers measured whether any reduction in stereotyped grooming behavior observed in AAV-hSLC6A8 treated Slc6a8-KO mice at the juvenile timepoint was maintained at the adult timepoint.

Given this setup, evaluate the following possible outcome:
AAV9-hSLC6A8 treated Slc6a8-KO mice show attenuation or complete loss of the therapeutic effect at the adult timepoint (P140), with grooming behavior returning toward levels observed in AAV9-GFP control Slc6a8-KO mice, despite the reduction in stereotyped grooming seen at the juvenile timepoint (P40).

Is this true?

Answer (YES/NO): NO